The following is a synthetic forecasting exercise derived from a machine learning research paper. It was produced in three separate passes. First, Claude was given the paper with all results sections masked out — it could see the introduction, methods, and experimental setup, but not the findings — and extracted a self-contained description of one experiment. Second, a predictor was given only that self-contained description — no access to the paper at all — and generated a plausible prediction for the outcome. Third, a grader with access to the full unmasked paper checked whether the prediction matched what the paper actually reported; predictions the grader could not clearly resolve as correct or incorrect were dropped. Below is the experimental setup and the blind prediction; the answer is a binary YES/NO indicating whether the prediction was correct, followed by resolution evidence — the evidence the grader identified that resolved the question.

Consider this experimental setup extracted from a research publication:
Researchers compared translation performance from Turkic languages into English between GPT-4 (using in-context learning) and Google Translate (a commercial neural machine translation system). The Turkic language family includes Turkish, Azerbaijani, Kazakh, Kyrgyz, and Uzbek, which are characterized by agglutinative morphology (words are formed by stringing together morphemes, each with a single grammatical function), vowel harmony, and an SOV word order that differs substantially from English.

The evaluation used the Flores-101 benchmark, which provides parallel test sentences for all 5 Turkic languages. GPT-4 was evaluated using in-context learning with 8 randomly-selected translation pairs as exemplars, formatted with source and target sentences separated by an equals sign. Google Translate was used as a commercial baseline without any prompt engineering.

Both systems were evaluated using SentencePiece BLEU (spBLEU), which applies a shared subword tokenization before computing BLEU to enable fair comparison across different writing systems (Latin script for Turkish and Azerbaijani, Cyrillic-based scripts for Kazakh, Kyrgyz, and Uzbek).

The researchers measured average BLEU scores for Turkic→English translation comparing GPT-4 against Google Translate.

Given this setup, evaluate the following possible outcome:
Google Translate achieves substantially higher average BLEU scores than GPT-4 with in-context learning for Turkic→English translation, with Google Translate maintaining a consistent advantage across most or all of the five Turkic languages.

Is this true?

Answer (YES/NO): YES